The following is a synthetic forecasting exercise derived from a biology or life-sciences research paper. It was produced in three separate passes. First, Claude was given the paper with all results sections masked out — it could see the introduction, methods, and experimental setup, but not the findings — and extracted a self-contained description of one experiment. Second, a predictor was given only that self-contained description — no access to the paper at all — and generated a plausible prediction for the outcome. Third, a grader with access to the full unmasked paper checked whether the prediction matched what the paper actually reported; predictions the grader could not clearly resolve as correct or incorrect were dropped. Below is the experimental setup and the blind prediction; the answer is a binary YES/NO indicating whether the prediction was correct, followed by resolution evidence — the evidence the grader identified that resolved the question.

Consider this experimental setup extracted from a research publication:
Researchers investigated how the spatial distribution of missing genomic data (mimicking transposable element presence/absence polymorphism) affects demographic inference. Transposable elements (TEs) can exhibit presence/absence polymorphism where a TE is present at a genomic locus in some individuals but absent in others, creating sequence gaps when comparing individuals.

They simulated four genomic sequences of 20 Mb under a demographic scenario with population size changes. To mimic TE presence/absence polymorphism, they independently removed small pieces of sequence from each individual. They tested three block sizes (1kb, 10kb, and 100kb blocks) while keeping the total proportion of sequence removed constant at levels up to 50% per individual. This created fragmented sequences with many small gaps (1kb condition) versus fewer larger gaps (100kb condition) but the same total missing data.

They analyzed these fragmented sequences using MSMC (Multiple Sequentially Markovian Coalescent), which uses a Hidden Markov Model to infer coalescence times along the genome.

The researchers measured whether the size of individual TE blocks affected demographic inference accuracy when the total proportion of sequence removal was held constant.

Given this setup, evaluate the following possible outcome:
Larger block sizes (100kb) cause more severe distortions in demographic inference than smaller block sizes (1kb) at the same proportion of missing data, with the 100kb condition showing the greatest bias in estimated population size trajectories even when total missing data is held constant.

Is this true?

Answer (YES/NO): NO